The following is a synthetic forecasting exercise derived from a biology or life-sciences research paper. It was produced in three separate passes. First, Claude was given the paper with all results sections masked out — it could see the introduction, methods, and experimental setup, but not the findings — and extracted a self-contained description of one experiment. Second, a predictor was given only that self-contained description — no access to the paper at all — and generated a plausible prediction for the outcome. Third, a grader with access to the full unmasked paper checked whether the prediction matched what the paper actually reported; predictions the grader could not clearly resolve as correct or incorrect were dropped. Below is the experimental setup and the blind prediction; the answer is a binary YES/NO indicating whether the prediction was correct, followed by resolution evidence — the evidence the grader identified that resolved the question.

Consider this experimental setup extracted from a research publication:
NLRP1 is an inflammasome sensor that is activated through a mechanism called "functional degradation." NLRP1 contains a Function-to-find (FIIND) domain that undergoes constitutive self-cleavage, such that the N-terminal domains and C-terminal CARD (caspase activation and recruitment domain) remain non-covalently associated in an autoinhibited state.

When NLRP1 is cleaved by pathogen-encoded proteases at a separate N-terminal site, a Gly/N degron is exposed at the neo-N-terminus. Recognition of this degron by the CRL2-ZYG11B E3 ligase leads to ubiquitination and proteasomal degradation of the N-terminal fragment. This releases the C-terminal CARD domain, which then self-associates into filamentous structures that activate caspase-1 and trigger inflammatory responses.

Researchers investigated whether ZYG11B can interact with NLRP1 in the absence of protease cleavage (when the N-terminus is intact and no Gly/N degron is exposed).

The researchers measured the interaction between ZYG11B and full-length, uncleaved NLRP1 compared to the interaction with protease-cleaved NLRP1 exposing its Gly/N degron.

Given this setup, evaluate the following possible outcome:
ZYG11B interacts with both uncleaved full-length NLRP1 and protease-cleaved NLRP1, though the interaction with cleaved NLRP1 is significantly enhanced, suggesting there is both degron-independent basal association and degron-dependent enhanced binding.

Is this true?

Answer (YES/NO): NO